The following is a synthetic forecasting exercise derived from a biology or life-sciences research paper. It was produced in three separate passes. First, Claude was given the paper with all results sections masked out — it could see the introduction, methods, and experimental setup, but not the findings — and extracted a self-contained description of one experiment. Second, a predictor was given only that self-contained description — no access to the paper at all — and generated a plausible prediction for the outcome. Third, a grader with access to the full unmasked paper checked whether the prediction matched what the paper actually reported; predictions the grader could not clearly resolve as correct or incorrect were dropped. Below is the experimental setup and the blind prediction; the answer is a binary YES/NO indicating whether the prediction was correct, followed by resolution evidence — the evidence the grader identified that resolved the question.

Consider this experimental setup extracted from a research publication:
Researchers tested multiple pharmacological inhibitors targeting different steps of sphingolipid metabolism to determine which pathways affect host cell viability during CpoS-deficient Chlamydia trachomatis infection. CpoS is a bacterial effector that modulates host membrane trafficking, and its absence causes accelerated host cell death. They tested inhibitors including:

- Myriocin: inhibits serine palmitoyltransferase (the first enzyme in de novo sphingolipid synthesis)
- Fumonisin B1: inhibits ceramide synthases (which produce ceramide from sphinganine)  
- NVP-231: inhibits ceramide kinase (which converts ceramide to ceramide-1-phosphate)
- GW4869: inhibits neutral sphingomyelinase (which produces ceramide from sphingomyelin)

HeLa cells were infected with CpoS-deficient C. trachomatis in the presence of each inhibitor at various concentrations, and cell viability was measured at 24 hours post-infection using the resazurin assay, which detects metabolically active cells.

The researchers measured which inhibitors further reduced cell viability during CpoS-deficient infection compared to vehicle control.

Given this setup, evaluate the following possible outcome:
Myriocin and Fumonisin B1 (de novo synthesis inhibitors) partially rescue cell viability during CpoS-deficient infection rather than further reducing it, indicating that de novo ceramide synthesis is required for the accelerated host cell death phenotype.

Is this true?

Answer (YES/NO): NO